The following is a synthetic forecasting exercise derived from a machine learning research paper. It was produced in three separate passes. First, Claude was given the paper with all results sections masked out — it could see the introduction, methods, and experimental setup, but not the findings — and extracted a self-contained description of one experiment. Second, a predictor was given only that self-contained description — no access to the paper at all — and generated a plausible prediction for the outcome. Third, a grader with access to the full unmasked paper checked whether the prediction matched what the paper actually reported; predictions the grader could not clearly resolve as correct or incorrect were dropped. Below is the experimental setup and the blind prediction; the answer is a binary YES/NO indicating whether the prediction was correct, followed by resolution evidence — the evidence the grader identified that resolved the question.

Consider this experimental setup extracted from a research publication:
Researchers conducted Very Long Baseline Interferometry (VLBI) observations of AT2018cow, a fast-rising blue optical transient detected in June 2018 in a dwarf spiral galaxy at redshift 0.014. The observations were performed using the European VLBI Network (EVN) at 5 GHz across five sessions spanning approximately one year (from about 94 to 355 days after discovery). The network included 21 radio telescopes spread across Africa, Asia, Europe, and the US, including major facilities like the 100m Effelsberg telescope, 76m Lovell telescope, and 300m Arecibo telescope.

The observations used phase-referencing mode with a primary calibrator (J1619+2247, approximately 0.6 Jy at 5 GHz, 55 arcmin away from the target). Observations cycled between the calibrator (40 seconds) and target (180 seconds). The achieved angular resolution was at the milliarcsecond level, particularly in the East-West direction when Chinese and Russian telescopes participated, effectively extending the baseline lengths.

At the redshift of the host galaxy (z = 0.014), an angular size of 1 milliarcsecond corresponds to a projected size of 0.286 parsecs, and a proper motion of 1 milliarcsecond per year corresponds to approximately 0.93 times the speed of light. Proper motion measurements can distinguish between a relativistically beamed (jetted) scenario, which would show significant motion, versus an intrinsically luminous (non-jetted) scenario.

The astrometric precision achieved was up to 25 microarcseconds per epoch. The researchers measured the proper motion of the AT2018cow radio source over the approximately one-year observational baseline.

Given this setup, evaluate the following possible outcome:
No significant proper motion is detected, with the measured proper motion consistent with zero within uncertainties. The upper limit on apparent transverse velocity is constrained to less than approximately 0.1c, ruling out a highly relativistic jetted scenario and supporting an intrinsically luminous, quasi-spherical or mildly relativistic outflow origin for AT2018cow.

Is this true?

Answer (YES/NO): YES